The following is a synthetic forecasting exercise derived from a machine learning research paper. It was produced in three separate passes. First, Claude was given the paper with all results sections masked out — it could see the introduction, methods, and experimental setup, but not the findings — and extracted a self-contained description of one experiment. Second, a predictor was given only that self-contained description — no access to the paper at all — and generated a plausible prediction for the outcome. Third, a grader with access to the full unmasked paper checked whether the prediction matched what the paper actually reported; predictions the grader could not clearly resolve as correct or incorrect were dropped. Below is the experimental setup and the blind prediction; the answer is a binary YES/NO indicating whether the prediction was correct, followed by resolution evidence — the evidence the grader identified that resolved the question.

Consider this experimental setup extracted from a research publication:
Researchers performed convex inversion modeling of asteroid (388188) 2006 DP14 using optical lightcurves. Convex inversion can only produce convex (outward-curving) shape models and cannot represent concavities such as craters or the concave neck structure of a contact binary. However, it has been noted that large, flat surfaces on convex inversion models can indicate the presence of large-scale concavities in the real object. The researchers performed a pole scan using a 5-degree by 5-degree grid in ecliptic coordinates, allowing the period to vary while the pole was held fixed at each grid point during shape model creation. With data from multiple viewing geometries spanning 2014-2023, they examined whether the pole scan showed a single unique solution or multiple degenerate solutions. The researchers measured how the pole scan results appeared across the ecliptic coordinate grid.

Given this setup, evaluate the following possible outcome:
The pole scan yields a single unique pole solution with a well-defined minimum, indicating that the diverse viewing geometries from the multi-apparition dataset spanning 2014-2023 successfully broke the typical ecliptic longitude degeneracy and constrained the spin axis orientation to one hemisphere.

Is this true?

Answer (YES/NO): NO